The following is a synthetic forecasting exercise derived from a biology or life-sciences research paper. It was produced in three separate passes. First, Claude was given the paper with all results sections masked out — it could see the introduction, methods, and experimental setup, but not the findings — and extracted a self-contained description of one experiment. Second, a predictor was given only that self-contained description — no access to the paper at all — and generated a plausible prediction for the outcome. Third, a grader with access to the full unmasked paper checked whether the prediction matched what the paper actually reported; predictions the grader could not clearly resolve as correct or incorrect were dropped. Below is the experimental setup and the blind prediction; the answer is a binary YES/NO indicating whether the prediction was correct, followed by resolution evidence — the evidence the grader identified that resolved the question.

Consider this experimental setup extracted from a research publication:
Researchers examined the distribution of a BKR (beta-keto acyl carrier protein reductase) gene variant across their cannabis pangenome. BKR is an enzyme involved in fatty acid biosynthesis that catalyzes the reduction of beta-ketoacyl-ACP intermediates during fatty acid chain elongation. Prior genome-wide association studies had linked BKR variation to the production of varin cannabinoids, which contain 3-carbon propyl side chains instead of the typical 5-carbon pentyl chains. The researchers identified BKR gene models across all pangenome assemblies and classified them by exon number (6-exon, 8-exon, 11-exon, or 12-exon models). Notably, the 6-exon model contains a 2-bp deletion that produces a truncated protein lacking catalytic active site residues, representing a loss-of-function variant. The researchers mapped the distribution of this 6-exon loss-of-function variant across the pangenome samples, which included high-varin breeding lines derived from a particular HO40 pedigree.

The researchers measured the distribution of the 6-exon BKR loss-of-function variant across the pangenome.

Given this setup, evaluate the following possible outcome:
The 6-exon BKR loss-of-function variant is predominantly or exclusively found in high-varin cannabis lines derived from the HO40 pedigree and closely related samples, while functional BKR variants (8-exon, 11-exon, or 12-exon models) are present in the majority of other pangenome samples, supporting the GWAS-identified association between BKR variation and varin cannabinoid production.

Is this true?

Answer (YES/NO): YES